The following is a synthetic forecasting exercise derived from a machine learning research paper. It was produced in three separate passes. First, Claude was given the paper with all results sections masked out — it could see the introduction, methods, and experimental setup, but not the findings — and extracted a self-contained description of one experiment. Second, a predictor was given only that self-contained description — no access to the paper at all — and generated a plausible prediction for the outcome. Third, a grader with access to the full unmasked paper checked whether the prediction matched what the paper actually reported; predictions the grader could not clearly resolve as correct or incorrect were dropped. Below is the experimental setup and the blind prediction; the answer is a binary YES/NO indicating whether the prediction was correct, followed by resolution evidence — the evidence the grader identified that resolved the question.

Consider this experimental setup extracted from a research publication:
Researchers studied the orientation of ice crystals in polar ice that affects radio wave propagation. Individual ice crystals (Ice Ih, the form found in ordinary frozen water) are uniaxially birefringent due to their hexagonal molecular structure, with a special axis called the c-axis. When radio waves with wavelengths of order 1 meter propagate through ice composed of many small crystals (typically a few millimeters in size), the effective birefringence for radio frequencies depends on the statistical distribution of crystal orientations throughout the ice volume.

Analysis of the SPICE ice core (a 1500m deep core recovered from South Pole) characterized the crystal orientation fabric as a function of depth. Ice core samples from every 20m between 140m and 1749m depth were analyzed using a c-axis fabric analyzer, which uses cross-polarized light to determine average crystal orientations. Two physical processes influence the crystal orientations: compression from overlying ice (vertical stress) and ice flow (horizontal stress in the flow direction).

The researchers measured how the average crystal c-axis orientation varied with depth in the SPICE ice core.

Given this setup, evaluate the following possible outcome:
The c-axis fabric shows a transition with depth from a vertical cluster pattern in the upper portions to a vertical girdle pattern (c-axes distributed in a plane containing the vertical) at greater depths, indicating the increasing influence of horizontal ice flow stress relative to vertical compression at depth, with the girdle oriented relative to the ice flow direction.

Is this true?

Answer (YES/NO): NO